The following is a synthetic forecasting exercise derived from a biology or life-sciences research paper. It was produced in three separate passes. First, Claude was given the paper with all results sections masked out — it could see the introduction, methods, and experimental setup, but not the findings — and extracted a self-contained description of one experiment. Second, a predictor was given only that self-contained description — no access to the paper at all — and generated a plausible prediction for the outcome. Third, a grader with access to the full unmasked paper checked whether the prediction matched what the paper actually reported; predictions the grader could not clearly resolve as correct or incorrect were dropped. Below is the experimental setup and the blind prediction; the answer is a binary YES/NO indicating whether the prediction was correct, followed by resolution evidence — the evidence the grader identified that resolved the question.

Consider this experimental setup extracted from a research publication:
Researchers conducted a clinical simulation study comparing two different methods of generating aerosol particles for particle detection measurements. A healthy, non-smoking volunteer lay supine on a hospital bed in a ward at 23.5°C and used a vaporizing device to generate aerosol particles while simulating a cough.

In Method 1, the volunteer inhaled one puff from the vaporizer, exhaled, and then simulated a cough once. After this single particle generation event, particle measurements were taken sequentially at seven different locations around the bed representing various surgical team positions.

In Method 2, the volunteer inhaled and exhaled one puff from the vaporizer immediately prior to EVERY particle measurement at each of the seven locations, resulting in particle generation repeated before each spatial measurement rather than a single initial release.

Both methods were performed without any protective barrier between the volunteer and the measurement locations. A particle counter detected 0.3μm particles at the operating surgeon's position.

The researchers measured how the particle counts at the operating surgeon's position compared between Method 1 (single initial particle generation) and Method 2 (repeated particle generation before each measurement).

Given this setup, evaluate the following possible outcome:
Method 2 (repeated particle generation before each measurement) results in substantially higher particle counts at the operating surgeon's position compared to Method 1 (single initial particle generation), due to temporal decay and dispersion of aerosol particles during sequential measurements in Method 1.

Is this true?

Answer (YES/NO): YES